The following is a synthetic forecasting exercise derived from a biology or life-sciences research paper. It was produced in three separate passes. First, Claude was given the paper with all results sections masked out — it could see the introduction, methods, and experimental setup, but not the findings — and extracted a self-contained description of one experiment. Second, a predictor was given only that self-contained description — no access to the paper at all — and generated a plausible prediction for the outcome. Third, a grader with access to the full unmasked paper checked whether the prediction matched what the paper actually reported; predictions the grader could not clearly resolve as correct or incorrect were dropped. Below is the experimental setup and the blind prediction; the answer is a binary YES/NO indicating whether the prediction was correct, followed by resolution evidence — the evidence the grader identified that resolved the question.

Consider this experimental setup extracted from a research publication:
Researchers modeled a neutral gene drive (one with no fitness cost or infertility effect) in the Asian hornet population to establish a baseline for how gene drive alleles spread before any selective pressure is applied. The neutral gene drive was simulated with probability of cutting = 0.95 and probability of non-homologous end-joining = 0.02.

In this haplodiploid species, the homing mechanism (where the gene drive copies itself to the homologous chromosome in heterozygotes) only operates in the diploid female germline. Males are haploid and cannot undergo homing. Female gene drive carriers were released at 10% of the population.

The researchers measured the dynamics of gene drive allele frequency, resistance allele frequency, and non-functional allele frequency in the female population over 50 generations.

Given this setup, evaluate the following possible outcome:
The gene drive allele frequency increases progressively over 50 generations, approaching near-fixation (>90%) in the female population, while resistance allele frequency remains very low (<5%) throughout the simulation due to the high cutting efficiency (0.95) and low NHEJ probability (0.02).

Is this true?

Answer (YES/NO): NO